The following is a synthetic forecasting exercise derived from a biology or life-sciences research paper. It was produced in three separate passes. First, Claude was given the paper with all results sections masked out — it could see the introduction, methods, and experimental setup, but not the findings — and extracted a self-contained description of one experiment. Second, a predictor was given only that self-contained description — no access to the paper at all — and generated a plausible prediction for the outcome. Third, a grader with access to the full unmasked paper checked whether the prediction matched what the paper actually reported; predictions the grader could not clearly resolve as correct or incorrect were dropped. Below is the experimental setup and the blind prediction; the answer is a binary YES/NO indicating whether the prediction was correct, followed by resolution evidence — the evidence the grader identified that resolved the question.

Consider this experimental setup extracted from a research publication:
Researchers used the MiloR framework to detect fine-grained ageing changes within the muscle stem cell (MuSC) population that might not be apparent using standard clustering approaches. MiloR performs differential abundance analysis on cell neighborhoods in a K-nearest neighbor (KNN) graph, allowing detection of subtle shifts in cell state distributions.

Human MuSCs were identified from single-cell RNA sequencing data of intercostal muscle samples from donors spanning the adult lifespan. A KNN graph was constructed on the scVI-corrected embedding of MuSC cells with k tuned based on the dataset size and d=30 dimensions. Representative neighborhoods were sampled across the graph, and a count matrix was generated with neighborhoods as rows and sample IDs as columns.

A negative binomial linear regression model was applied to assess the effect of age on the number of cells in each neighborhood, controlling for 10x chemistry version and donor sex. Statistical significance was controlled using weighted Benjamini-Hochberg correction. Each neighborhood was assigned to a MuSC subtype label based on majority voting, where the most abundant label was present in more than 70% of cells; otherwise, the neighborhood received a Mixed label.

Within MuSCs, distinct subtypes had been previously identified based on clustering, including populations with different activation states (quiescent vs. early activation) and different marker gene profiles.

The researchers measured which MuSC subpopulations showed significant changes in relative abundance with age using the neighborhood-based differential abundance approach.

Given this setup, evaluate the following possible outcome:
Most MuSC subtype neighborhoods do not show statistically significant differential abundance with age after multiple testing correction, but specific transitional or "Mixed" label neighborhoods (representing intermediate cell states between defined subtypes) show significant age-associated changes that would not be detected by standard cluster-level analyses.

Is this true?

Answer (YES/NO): NO